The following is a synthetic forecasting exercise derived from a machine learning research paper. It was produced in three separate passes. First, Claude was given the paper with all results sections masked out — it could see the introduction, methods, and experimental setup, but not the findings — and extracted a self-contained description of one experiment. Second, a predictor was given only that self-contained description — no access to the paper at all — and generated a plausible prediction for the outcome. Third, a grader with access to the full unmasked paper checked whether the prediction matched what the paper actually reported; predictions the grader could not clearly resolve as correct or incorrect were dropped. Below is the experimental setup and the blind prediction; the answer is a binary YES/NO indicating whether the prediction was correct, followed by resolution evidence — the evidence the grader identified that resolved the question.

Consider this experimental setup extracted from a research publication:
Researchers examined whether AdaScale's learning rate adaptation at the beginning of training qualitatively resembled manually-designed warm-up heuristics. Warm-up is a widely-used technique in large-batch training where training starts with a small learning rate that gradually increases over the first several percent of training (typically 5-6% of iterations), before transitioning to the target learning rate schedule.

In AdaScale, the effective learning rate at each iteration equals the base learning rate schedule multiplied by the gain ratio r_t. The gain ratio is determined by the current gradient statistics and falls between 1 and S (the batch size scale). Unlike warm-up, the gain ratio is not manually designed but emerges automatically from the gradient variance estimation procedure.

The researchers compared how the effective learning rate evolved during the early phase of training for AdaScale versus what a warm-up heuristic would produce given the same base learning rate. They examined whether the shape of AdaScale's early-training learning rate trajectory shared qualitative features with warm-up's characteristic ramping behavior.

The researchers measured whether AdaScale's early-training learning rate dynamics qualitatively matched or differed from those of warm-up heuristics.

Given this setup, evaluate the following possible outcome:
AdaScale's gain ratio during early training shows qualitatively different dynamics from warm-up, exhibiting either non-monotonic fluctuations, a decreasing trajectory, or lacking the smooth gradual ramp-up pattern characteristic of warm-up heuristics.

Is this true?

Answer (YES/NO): NO